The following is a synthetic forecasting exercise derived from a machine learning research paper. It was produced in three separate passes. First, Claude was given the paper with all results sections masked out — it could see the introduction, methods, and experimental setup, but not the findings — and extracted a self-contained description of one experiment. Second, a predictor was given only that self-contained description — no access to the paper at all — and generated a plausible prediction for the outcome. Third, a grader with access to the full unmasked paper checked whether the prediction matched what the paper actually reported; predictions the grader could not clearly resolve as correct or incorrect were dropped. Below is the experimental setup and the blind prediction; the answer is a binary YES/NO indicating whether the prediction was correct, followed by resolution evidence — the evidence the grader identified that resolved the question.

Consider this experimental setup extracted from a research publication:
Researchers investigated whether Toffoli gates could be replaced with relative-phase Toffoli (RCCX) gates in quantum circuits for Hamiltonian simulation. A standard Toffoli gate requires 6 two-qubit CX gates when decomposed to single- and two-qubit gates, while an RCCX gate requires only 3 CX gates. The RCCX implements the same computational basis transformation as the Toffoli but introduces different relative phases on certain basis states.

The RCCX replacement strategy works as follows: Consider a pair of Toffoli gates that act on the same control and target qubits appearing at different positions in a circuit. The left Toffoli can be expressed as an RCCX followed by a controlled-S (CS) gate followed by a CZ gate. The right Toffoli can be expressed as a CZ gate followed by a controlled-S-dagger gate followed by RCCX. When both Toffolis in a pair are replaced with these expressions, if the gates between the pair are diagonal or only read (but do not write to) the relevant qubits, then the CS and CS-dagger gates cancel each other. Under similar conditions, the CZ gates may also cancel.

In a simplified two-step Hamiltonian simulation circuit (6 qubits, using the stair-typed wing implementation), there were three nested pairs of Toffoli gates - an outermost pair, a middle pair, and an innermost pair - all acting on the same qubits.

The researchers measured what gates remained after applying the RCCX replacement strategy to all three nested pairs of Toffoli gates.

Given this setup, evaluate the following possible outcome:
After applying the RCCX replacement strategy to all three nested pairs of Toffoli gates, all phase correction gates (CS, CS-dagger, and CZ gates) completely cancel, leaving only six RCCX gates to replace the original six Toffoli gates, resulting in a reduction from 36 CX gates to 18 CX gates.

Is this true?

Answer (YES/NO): NO